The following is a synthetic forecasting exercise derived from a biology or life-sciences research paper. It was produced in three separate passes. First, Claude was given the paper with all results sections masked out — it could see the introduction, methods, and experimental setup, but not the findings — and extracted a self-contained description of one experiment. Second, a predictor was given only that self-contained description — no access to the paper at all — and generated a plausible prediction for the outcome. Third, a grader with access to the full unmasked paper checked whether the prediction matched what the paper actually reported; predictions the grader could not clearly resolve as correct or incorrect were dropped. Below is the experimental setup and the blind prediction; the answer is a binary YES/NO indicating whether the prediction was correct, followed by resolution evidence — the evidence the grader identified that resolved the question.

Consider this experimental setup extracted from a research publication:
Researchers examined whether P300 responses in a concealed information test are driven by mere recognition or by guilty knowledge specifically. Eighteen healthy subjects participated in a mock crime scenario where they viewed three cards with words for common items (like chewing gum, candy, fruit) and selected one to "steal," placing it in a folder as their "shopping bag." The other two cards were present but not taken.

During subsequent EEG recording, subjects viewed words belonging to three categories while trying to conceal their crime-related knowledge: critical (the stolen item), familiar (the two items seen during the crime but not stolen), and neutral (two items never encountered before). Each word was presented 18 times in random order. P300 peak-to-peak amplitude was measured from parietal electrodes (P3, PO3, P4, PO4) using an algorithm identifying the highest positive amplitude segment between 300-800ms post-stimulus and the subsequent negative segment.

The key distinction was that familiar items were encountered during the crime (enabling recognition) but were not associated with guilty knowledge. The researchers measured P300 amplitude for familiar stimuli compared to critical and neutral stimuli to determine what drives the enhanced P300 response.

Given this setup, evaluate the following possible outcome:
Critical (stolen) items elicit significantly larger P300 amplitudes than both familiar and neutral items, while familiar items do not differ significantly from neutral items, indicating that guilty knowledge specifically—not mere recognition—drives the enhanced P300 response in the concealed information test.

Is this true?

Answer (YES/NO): NO